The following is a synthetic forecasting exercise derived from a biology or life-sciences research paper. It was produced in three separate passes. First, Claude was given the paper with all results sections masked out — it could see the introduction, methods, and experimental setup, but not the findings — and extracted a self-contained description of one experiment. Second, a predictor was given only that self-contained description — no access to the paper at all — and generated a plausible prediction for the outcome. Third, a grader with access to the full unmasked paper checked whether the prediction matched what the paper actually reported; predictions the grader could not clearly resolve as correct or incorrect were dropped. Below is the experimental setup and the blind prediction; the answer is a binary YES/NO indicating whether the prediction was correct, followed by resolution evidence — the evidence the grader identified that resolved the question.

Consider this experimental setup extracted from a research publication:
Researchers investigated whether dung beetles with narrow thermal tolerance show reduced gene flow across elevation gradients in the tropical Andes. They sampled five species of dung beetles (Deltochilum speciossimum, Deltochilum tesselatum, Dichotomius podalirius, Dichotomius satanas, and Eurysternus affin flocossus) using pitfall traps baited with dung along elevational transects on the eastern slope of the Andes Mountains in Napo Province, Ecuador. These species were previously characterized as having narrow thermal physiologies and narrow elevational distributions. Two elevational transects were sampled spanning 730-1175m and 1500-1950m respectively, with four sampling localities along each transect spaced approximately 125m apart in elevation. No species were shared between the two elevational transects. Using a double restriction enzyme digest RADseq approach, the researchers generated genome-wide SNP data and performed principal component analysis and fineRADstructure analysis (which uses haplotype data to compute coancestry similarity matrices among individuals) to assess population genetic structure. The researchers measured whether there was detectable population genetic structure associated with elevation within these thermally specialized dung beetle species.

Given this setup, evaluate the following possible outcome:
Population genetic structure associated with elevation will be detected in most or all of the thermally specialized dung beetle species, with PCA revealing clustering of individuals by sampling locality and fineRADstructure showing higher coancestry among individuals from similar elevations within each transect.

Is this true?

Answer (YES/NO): NO